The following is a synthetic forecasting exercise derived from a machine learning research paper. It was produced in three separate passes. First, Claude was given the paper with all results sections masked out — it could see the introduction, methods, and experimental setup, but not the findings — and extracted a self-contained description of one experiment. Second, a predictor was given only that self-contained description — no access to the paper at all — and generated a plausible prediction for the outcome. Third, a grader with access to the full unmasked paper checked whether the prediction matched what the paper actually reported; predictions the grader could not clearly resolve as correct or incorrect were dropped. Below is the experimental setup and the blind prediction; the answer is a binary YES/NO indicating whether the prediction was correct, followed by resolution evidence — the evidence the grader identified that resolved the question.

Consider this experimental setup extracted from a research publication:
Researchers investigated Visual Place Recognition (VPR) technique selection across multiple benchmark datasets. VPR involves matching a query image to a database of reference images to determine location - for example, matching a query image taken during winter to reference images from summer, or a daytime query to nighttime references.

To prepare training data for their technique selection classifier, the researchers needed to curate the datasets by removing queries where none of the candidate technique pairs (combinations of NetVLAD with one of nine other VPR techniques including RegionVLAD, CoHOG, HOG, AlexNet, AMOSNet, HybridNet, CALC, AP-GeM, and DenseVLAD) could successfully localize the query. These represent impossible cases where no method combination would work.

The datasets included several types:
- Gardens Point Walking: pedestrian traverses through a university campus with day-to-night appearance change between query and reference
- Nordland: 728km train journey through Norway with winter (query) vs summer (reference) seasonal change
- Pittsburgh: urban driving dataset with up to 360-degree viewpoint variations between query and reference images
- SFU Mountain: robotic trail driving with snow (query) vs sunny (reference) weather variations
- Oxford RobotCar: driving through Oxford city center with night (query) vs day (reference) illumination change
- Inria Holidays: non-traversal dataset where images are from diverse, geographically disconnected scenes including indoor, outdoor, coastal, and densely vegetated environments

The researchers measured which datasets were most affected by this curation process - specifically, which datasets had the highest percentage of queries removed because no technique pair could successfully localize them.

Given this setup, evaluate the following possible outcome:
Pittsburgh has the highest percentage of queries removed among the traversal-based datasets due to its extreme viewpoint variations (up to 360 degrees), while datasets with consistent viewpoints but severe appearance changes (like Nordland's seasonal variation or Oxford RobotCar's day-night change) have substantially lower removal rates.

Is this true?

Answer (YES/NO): NO